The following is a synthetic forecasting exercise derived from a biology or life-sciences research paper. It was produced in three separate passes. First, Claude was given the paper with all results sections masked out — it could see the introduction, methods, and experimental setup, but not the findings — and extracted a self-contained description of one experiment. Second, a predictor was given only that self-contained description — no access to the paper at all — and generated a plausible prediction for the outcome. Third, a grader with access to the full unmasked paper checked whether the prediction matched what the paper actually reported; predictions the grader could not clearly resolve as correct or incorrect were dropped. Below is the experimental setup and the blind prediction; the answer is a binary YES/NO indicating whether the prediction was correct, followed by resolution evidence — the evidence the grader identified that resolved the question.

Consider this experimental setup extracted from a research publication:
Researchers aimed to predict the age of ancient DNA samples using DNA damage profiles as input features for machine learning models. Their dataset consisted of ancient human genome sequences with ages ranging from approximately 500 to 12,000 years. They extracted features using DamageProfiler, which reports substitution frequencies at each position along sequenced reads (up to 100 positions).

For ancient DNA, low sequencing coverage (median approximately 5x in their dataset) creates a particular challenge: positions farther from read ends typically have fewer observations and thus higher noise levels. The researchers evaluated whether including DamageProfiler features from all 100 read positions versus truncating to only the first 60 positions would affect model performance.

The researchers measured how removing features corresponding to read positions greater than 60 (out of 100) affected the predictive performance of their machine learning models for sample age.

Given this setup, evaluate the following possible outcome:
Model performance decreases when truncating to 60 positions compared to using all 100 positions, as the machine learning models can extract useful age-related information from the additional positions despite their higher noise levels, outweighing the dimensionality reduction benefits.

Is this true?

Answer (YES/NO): NO